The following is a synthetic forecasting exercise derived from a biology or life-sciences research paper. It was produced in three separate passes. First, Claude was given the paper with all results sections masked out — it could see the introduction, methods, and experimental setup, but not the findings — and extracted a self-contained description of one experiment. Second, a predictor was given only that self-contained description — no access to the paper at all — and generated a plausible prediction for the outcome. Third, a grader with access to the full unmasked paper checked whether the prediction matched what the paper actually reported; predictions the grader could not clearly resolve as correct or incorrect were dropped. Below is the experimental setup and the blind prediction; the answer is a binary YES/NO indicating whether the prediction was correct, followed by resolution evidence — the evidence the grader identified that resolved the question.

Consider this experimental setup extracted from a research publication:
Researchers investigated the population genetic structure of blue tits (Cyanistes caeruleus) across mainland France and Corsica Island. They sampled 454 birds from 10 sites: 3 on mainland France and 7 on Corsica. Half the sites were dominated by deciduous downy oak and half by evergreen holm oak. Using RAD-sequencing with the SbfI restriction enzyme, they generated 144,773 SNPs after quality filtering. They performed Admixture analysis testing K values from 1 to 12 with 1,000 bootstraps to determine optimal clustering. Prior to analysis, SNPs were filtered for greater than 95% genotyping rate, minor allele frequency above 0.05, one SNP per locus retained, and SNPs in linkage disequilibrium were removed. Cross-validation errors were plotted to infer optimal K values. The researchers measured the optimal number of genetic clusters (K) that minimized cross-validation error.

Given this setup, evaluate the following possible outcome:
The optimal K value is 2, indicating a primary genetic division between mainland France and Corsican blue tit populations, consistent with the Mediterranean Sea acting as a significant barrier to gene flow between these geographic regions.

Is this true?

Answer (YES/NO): YES